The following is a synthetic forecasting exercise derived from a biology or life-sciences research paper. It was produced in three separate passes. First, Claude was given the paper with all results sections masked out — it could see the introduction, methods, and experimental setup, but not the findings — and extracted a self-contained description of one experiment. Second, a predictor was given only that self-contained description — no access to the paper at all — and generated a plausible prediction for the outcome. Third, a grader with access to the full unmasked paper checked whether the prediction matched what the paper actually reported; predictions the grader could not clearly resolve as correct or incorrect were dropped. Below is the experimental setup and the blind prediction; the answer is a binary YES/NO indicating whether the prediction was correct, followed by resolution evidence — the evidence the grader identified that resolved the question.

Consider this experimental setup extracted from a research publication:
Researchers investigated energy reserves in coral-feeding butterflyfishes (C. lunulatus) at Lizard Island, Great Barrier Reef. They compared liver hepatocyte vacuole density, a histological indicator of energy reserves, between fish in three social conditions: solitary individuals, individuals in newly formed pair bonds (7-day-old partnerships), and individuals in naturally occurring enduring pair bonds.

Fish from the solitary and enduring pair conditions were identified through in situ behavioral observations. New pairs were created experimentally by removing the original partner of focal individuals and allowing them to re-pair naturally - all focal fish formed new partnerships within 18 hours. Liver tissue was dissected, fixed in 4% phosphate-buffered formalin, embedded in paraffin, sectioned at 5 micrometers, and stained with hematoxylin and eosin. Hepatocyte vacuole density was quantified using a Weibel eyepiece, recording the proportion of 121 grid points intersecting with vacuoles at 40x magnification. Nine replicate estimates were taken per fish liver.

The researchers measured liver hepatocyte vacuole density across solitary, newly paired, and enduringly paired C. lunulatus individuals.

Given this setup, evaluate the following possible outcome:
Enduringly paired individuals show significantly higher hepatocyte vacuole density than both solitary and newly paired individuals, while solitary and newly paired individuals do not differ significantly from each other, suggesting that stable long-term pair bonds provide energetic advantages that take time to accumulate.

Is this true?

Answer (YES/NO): NO